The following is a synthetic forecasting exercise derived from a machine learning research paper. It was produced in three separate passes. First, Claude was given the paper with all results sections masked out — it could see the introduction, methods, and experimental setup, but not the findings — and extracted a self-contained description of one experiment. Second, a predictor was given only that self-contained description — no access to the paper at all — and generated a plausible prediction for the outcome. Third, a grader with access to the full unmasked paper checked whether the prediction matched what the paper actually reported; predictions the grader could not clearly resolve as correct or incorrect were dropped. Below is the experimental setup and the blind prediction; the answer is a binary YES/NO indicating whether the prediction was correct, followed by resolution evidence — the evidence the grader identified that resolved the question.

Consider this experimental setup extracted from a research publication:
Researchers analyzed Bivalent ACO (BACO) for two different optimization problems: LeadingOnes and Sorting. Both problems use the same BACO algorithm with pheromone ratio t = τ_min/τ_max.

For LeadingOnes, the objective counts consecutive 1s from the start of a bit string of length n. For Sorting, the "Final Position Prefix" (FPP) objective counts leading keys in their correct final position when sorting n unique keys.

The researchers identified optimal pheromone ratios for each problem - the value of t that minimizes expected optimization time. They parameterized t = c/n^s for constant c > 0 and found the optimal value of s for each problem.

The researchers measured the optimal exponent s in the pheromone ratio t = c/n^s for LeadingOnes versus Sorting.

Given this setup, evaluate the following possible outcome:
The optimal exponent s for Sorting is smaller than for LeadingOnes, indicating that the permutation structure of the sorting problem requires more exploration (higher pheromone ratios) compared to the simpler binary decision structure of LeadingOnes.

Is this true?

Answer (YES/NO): NO